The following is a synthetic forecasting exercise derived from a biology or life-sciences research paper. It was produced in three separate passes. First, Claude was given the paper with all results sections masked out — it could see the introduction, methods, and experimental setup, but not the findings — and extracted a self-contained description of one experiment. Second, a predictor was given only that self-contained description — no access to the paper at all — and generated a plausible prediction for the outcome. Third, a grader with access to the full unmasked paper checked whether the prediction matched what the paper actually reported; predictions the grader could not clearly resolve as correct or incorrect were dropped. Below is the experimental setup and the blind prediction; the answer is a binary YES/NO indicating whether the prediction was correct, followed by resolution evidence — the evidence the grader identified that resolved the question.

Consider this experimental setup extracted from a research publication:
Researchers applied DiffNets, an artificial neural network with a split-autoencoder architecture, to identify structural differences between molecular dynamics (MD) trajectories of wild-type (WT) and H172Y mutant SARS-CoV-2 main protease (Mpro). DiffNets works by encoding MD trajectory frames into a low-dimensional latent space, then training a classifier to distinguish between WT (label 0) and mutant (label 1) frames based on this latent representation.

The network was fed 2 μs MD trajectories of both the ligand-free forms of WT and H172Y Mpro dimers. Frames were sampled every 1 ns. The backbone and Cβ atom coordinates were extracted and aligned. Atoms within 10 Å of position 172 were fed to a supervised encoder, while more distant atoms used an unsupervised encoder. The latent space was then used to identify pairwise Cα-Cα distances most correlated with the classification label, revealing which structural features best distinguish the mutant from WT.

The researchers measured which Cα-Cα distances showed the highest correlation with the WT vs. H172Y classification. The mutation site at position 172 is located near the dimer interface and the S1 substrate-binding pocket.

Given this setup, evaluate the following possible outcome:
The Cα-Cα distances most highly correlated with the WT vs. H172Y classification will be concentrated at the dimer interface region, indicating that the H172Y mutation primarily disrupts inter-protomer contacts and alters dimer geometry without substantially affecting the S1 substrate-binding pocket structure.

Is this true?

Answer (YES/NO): NO